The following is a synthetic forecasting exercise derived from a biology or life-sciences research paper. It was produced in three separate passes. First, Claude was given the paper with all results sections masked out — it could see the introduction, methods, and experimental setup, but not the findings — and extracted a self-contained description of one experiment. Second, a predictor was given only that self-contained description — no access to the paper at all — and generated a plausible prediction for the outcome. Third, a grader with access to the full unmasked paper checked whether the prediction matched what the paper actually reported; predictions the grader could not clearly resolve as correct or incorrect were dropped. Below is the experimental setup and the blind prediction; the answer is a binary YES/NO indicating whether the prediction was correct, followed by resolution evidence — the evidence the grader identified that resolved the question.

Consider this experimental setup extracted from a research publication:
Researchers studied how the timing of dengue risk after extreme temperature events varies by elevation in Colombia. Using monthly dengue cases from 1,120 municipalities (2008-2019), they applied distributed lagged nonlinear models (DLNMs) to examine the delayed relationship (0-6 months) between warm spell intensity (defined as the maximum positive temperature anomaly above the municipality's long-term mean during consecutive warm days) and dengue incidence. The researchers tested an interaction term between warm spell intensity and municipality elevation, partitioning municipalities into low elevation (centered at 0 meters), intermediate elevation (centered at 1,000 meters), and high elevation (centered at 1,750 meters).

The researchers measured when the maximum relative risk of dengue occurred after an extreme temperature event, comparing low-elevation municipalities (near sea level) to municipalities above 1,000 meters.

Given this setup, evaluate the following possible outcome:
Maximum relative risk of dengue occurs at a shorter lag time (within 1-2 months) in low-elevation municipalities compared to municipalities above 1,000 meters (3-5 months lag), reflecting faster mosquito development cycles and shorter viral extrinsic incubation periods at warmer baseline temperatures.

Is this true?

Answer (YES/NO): NO